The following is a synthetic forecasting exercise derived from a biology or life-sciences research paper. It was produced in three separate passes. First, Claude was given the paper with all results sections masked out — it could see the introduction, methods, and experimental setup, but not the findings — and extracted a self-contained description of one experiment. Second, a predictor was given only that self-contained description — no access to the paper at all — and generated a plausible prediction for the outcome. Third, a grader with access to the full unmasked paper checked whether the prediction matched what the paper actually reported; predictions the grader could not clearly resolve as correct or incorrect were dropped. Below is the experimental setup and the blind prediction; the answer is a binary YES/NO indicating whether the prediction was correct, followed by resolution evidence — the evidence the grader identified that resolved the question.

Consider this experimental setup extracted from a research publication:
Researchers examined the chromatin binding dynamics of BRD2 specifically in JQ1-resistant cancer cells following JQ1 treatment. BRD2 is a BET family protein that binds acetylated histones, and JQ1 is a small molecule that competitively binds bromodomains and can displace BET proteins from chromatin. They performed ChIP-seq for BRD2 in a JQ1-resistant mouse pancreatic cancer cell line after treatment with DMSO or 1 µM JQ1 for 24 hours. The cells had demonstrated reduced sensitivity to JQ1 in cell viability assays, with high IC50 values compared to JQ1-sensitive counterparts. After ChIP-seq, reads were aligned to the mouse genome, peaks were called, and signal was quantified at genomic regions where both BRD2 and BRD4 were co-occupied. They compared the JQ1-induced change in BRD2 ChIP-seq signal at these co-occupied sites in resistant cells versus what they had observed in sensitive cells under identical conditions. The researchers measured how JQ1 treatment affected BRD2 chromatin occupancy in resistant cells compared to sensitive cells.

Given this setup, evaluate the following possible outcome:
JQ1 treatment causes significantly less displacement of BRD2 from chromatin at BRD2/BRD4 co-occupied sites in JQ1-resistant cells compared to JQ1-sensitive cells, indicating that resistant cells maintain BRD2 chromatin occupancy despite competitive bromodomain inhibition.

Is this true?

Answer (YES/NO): YES